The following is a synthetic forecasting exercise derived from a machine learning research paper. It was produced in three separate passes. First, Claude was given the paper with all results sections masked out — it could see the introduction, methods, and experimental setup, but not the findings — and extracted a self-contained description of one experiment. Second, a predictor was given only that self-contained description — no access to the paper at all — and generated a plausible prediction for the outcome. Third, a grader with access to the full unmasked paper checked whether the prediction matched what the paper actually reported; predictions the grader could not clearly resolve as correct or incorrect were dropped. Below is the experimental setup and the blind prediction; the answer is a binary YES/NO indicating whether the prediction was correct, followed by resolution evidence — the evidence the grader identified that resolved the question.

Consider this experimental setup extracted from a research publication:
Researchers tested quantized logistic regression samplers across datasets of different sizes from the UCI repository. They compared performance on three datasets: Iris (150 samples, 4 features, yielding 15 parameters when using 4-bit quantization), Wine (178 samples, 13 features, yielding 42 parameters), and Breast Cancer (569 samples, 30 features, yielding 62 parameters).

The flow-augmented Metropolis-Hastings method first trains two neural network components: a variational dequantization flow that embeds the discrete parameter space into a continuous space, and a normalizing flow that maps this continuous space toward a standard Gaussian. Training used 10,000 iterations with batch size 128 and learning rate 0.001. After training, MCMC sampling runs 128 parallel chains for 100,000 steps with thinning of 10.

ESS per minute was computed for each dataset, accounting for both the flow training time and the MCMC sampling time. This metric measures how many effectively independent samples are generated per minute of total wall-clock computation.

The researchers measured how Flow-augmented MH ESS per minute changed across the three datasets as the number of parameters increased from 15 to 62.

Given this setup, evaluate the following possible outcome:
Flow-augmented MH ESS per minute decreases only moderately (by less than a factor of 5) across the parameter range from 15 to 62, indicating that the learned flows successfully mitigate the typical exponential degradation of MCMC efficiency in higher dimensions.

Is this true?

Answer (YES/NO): NO